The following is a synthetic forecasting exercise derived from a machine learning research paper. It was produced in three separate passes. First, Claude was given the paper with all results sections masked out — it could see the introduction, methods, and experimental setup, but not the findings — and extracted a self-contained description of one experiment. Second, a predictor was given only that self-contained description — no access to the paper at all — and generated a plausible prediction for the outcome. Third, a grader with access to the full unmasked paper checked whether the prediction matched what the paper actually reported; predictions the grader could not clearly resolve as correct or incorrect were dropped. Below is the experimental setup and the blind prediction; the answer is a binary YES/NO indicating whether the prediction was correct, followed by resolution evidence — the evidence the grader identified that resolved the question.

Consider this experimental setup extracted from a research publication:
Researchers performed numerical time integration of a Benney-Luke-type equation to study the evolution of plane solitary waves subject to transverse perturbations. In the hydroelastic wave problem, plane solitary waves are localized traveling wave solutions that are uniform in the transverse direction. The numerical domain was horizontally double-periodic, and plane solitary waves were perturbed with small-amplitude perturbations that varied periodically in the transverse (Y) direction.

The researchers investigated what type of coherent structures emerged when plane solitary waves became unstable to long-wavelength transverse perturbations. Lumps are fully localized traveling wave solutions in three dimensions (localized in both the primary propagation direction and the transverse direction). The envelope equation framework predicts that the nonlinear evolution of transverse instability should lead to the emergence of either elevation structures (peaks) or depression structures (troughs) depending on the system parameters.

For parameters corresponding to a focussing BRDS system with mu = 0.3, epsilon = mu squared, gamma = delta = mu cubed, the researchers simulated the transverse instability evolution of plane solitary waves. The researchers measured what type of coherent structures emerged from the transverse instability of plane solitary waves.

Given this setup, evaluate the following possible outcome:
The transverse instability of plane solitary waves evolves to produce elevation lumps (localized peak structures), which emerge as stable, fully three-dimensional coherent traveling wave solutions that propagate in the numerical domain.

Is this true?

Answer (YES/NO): NO